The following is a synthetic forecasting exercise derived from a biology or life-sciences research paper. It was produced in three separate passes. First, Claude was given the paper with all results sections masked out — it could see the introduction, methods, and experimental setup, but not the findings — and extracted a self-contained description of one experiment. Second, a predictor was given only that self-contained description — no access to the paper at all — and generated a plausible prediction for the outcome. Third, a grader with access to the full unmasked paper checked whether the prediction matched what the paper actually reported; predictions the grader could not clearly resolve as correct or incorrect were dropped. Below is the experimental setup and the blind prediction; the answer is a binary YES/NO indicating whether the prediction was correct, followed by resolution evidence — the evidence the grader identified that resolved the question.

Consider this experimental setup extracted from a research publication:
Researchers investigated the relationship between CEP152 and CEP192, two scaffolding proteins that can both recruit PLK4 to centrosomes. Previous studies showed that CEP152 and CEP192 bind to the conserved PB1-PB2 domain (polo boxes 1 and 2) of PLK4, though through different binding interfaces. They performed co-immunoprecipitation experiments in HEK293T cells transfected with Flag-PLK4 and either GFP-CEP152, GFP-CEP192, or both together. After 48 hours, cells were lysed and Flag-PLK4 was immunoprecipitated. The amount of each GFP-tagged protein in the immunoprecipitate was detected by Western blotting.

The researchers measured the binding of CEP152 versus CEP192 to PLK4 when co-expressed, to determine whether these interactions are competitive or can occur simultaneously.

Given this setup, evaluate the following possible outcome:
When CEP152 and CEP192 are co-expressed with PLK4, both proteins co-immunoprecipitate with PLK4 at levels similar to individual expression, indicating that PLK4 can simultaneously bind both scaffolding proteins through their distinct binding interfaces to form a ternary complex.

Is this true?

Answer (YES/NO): NO